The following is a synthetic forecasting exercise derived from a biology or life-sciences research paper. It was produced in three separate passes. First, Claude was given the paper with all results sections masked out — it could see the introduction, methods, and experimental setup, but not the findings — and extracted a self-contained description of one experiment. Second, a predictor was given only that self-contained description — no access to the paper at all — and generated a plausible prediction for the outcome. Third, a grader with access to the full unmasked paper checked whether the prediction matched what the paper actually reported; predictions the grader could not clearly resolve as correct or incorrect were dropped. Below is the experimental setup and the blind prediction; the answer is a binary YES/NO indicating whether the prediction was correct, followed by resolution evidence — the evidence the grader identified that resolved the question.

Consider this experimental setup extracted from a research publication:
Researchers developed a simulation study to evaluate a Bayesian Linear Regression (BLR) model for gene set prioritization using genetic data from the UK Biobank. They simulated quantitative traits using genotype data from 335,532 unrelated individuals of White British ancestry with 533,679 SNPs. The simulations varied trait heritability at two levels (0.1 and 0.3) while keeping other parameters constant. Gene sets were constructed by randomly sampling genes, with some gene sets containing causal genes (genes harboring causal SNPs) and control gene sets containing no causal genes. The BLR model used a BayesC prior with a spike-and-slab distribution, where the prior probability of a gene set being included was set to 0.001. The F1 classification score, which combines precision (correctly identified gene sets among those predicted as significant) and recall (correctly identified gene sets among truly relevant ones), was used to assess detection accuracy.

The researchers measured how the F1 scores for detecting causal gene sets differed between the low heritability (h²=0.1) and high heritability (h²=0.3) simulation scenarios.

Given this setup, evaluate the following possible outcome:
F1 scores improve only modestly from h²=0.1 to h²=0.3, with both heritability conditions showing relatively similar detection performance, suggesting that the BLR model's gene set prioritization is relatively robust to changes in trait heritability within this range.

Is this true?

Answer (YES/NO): NO